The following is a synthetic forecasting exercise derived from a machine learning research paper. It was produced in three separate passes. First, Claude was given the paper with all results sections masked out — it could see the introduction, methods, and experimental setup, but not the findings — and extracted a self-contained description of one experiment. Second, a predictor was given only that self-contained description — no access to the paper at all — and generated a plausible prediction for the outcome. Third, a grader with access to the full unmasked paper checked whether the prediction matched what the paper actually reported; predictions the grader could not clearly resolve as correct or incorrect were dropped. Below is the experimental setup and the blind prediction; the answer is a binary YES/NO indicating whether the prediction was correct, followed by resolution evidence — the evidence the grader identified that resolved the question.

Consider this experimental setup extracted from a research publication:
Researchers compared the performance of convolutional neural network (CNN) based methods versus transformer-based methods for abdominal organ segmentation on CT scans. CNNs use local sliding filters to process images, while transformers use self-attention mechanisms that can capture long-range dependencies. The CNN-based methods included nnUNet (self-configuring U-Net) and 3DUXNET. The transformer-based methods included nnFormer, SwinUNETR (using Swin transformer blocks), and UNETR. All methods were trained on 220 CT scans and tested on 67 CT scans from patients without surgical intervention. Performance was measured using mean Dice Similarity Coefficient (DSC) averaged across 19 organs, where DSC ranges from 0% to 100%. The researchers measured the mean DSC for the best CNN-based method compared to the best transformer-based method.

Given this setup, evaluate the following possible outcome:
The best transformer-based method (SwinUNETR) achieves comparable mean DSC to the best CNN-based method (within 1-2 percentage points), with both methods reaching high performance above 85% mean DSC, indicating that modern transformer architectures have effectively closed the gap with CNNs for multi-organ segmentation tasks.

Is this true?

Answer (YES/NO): NO